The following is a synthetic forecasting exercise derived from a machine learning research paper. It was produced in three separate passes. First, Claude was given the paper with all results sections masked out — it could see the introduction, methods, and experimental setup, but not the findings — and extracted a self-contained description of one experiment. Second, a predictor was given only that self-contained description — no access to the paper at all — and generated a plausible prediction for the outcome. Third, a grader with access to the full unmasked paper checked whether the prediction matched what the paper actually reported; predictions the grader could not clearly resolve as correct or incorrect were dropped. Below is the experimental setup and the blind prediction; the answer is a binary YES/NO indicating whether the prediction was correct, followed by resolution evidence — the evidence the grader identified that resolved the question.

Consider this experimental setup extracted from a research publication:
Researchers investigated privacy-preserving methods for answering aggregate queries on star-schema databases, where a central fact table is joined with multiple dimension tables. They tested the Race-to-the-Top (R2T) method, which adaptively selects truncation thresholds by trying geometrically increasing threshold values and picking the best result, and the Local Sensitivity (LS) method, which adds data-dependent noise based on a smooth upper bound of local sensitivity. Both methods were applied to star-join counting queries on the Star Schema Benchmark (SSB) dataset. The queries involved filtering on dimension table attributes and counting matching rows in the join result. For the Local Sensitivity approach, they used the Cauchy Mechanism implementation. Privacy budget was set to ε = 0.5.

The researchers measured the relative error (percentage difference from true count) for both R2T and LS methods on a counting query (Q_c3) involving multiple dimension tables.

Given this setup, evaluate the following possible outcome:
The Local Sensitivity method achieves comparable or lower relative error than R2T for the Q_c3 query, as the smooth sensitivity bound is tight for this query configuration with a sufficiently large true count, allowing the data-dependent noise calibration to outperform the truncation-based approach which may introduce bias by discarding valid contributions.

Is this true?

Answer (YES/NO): NO